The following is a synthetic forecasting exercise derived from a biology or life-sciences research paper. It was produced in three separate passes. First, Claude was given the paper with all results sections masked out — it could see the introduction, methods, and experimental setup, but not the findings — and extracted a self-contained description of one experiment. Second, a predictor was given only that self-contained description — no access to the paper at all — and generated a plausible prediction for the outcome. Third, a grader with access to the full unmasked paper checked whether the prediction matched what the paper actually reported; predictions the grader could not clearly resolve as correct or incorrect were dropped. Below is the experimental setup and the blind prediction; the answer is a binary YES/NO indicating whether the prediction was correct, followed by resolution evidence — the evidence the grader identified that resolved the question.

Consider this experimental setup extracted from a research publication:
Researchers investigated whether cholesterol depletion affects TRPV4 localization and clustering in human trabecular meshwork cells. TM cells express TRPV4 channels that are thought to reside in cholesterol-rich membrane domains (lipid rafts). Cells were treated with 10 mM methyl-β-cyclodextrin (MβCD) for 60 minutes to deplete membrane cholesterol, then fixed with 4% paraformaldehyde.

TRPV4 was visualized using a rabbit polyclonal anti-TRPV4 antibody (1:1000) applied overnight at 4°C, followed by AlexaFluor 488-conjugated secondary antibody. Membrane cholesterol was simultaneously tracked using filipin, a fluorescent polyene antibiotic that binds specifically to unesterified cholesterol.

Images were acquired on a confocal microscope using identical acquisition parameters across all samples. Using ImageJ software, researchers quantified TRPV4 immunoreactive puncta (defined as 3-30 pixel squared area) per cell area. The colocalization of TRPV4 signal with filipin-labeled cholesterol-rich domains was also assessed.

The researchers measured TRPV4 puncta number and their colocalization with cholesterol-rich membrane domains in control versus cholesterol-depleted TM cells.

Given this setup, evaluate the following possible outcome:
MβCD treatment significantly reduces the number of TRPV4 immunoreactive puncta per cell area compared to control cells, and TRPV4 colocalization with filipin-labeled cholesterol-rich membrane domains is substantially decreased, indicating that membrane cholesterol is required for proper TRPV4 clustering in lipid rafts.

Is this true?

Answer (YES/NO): NO